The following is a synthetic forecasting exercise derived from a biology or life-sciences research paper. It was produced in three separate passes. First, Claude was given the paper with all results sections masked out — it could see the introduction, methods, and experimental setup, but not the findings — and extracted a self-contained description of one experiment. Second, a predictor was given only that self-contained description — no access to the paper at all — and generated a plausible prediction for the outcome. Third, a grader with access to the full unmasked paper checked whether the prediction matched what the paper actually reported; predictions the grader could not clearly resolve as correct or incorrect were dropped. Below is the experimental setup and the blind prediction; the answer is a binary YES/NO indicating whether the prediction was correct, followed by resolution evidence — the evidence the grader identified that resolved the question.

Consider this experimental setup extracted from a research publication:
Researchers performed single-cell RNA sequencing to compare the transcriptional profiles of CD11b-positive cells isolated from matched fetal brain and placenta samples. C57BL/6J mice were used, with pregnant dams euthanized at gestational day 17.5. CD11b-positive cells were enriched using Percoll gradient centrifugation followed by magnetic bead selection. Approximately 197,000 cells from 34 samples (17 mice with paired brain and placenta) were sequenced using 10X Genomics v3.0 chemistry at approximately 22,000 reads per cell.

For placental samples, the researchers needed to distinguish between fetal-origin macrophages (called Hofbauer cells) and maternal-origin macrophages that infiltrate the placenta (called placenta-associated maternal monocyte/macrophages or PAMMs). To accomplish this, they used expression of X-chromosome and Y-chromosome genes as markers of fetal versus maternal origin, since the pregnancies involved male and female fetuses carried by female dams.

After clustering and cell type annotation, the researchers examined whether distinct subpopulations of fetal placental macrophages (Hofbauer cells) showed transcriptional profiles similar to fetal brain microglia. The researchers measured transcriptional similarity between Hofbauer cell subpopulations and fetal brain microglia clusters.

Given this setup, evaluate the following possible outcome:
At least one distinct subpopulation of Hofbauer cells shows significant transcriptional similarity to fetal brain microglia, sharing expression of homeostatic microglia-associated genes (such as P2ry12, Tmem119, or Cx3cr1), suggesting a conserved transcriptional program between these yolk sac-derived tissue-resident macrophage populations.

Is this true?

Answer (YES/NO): YES